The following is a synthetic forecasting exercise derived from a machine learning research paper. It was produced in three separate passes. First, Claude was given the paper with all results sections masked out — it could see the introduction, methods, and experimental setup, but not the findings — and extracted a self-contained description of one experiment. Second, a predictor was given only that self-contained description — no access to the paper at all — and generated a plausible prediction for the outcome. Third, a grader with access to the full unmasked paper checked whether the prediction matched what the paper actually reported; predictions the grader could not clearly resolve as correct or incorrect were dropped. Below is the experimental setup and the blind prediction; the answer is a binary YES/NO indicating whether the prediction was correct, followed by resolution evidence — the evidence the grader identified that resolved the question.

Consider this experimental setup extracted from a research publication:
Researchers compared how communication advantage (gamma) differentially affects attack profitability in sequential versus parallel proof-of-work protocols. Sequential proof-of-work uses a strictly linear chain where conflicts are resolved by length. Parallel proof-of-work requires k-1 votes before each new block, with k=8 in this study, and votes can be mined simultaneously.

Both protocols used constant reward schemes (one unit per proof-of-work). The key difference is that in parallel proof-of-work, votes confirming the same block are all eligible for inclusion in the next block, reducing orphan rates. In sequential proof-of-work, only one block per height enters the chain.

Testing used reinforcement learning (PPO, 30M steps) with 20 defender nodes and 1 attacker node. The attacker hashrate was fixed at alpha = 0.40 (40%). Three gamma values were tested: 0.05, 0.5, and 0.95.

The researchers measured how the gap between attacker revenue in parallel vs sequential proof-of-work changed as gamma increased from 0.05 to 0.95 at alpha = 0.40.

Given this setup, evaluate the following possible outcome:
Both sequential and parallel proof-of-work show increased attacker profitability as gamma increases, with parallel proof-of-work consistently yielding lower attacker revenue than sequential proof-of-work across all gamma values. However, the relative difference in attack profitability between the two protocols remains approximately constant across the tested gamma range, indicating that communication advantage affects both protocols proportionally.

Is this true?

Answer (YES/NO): NO